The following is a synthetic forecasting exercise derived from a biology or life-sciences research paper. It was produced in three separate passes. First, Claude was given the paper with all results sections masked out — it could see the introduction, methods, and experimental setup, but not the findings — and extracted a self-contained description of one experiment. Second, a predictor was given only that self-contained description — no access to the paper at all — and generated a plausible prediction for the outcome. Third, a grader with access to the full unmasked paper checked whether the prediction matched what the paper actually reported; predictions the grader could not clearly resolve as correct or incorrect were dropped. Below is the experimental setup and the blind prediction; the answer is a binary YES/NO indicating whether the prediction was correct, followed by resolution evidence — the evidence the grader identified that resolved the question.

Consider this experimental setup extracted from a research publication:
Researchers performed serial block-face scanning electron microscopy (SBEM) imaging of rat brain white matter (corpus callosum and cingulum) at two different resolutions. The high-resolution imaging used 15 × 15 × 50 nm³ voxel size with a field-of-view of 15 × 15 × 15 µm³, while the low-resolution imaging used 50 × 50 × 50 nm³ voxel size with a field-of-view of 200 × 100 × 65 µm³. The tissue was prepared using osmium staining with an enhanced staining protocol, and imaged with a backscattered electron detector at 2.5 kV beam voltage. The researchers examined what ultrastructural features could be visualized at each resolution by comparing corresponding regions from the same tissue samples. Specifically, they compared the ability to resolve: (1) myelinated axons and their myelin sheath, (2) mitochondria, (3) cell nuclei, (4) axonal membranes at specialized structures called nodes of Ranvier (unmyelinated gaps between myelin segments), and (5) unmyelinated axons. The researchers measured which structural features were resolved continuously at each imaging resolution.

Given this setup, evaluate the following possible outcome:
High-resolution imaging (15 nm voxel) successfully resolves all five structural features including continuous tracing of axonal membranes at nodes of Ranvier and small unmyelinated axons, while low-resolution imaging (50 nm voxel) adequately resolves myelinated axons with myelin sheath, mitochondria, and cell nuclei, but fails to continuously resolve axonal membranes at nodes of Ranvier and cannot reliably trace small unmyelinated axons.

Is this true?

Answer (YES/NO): YES